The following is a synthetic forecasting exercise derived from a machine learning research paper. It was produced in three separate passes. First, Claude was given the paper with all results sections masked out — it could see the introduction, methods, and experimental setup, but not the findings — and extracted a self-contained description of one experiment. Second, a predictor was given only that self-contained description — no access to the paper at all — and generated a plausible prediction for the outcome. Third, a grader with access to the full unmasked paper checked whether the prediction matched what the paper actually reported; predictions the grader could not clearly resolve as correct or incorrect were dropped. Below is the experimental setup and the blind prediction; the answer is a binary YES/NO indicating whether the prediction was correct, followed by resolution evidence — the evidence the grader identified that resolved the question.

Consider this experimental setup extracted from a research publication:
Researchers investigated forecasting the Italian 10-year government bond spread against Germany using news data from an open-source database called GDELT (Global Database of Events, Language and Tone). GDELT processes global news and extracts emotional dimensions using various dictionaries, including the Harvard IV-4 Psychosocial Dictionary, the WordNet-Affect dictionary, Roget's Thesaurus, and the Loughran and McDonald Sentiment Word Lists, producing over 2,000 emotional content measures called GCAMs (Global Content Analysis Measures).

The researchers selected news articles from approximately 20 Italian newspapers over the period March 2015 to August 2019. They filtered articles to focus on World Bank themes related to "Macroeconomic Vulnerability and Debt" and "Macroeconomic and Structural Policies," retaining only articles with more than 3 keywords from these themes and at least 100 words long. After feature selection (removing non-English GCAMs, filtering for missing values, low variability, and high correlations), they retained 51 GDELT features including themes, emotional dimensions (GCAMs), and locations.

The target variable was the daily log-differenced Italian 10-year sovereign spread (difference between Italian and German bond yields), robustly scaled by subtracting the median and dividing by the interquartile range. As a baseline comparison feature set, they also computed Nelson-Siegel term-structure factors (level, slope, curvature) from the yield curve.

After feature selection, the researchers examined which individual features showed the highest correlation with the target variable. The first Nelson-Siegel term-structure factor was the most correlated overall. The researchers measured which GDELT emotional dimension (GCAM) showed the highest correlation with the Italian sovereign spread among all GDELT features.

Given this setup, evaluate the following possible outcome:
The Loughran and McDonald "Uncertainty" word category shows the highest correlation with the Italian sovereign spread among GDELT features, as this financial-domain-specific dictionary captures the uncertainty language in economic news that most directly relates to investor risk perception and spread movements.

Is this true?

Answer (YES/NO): NO